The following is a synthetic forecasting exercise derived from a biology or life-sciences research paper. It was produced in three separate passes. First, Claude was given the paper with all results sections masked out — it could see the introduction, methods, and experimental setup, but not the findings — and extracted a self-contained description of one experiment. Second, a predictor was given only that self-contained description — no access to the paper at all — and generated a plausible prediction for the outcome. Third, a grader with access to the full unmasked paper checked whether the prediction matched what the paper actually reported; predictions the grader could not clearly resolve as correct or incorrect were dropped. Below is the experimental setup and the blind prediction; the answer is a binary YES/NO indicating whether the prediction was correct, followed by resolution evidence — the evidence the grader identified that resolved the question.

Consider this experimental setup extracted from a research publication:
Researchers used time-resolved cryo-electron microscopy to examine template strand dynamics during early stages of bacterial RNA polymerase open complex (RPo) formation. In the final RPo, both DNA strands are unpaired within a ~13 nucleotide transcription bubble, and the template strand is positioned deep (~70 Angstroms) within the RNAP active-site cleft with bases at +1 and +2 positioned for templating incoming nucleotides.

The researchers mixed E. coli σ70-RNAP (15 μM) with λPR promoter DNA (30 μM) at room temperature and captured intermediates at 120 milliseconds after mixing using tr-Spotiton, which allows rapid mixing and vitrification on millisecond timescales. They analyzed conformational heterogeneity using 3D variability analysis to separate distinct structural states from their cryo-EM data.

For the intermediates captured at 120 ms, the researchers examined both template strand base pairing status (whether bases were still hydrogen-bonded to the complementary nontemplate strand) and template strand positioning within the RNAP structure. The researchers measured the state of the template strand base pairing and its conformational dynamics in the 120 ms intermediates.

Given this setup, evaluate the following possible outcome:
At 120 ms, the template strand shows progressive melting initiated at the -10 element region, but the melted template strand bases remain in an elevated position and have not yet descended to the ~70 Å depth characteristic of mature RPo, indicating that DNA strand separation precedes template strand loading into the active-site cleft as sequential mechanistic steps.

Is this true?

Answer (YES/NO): YES